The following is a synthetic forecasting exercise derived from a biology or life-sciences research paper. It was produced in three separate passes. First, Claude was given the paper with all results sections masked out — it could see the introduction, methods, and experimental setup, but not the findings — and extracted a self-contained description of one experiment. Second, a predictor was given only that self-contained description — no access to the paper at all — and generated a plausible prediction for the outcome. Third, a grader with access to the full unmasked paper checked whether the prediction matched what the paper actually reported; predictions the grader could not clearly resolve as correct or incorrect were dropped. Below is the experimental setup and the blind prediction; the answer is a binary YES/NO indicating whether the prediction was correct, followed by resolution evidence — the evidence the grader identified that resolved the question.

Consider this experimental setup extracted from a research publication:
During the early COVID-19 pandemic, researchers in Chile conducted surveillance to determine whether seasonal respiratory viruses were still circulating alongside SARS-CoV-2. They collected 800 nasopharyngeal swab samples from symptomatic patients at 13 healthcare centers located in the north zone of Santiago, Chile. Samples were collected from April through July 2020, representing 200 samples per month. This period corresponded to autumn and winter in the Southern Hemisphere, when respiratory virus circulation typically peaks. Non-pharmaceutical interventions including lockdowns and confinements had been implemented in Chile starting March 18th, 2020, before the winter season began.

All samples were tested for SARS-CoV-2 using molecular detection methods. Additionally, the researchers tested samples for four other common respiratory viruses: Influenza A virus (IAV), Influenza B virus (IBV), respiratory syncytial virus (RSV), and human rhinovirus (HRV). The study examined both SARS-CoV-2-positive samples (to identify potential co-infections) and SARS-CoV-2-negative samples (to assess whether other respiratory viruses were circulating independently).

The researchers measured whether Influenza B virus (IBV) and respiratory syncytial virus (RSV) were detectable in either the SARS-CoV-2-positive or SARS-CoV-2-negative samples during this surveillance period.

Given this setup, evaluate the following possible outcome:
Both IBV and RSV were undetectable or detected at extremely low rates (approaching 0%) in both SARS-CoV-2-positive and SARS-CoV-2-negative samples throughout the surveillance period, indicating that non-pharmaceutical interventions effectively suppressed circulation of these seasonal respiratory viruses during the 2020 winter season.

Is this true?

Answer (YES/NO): YES